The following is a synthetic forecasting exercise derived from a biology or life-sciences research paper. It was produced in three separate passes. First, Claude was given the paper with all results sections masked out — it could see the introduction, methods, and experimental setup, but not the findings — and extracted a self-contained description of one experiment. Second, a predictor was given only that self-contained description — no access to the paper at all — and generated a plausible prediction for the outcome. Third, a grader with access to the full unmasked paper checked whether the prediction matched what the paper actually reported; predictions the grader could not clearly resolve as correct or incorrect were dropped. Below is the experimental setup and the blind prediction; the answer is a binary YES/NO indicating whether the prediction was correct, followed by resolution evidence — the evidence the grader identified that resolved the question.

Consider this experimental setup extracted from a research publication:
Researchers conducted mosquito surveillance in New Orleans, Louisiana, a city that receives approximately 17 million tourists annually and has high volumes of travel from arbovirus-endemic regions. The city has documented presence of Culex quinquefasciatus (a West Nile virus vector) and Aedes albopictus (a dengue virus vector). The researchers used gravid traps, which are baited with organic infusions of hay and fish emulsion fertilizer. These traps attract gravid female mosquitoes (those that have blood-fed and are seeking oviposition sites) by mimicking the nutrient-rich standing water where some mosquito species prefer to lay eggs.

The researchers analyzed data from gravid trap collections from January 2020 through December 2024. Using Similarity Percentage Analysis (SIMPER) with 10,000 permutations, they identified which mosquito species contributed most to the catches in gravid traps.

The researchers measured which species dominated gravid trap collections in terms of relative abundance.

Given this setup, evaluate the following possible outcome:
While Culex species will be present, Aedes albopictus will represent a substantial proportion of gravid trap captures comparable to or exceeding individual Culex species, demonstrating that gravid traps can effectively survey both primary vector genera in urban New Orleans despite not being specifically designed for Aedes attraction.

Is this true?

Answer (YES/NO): NO